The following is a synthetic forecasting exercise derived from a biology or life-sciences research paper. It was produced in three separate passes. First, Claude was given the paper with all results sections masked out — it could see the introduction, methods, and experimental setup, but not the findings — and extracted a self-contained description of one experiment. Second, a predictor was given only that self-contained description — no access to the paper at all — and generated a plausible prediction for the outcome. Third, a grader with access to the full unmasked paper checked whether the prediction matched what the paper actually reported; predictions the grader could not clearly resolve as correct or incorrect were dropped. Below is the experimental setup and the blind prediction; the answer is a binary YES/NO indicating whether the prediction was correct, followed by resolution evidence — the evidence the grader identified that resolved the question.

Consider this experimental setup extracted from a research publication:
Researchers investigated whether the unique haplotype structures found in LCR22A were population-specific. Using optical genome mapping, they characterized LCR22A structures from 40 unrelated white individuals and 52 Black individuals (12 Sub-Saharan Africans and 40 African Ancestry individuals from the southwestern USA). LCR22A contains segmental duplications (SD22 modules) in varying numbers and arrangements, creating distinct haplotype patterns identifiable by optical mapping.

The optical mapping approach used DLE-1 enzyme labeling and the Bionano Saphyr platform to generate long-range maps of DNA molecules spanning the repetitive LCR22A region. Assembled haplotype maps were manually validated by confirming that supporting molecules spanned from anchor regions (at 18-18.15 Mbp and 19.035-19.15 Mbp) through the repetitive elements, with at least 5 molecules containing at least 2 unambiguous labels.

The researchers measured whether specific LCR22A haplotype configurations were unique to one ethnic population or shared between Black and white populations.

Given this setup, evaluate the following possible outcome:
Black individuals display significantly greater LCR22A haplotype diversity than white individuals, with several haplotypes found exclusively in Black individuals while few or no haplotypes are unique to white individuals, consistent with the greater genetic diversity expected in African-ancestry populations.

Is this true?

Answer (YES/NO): YES